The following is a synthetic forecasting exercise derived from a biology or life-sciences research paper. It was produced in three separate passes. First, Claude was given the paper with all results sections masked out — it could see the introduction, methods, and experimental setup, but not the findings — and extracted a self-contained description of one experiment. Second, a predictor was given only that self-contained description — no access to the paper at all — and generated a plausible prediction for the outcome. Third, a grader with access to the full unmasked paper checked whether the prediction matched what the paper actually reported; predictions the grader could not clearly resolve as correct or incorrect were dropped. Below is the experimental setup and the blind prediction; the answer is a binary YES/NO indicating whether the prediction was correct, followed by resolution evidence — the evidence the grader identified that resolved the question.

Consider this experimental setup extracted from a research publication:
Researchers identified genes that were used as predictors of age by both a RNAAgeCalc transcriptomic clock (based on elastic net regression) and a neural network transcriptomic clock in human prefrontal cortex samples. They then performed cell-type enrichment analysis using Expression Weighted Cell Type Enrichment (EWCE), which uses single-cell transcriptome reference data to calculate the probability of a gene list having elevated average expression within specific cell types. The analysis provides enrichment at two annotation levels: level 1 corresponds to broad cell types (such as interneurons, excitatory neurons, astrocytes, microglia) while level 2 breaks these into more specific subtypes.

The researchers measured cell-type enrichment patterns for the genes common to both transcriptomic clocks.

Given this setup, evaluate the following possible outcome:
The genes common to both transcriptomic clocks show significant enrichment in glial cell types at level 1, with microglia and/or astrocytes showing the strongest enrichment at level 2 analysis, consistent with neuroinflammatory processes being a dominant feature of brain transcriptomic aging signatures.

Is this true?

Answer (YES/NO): NO